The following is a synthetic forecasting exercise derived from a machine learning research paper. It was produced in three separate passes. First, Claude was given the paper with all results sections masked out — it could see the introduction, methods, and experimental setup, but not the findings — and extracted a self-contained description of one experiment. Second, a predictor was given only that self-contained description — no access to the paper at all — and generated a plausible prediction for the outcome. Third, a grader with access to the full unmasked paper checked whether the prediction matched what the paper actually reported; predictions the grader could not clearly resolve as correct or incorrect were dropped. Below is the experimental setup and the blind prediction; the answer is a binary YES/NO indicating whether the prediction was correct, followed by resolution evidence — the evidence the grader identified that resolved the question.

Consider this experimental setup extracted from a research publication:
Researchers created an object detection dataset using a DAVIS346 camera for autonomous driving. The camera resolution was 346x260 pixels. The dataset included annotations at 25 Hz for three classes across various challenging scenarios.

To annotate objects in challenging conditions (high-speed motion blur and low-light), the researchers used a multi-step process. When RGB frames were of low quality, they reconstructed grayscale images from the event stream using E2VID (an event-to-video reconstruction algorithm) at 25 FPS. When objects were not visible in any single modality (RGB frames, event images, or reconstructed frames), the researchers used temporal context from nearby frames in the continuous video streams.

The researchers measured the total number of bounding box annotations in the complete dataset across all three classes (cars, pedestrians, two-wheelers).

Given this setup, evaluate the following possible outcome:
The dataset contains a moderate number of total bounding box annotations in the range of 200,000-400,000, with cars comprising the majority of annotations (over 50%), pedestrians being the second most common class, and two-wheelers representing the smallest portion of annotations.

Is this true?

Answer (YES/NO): NO